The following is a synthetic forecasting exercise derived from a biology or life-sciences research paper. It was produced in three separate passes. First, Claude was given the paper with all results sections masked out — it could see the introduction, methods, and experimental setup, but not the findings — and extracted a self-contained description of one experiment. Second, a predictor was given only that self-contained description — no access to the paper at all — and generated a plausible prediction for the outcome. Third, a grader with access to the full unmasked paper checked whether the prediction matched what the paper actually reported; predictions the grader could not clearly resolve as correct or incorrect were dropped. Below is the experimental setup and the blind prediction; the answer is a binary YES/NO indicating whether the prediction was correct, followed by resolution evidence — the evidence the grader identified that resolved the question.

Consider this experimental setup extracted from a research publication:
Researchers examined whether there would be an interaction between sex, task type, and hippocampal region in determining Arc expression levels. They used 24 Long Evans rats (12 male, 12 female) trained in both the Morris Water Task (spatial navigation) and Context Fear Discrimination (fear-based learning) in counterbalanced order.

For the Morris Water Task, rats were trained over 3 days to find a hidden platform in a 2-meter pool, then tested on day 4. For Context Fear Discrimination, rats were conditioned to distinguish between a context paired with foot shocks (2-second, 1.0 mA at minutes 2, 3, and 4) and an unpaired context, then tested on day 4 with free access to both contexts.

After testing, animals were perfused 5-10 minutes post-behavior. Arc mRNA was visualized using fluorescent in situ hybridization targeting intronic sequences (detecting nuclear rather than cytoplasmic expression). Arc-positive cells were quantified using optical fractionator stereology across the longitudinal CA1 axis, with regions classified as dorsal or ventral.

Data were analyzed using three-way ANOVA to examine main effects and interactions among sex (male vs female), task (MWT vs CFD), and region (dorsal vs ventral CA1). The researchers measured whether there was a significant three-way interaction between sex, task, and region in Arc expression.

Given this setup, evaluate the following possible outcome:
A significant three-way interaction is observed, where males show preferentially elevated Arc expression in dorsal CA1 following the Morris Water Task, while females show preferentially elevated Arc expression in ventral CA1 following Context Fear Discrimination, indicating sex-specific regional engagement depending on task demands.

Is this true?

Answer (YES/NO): NO